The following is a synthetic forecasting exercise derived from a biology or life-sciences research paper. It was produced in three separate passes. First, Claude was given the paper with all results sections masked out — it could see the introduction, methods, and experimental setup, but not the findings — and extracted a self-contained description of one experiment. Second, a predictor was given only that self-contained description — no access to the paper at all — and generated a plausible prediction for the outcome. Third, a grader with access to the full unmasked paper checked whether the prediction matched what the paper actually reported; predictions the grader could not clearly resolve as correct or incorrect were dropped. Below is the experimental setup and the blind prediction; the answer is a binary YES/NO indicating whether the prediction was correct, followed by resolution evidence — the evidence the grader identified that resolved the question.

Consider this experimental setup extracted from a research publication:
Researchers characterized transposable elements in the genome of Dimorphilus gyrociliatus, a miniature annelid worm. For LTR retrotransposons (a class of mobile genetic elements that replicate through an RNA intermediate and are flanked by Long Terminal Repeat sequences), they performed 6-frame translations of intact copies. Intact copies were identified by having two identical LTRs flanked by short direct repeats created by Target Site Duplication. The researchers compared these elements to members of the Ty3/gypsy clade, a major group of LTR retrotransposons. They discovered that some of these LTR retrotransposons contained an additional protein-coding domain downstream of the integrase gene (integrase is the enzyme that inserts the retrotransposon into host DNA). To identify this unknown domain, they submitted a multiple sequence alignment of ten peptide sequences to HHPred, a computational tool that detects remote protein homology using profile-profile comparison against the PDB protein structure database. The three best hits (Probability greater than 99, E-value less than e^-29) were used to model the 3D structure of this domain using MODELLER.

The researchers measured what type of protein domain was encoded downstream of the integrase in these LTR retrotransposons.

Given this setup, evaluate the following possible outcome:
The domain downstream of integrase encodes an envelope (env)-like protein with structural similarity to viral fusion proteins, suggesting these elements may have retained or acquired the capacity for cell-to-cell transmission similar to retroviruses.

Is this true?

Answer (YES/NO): YES